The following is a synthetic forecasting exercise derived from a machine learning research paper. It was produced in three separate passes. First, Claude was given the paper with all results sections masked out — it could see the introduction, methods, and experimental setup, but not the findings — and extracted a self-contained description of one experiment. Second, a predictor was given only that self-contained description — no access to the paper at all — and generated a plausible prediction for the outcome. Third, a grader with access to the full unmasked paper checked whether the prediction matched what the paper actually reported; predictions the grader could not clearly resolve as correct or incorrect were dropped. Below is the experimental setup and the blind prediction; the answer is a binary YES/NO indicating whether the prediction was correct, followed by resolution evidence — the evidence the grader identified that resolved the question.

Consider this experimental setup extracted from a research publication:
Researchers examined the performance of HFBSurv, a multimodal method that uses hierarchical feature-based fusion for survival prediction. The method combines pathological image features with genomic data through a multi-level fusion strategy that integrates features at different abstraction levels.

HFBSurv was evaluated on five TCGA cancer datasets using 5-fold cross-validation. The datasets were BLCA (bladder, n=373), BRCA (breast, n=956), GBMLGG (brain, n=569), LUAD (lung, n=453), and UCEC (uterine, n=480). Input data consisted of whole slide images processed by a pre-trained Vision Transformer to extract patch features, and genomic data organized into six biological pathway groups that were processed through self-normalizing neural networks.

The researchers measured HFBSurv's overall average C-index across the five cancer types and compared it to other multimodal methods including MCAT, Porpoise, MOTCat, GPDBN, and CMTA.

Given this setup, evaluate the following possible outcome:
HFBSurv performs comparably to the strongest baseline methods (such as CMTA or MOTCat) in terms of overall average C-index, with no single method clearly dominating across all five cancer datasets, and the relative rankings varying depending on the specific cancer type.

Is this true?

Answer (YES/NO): NO